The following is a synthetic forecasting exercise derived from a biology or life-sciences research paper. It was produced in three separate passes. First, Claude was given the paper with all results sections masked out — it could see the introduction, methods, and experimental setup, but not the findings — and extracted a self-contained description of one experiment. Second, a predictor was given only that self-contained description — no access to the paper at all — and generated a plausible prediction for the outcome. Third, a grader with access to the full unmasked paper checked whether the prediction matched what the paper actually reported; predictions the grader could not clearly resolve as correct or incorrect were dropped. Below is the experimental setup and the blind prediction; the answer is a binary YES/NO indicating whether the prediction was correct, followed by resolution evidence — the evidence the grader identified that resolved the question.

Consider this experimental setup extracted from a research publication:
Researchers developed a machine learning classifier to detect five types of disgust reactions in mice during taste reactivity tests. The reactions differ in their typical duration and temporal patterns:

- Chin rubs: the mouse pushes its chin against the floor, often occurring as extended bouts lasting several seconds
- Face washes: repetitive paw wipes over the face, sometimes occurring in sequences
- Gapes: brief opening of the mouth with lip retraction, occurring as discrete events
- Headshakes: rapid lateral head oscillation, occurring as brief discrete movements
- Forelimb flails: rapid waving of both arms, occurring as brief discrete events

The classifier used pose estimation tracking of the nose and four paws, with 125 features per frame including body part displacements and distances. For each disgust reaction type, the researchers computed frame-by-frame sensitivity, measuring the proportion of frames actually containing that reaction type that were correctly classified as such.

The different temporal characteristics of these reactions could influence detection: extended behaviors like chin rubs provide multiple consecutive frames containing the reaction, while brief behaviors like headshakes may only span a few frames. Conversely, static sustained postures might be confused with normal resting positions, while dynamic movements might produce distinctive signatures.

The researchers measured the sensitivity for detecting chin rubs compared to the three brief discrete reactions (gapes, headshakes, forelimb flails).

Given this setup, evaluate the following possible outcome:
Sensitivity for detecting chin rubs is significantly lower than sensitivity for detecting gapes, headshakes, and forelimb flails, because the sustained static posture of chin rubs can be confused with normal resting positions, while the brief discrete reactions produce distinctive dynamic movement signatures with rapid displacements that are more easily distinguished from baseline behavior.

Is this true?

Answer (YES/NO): NO